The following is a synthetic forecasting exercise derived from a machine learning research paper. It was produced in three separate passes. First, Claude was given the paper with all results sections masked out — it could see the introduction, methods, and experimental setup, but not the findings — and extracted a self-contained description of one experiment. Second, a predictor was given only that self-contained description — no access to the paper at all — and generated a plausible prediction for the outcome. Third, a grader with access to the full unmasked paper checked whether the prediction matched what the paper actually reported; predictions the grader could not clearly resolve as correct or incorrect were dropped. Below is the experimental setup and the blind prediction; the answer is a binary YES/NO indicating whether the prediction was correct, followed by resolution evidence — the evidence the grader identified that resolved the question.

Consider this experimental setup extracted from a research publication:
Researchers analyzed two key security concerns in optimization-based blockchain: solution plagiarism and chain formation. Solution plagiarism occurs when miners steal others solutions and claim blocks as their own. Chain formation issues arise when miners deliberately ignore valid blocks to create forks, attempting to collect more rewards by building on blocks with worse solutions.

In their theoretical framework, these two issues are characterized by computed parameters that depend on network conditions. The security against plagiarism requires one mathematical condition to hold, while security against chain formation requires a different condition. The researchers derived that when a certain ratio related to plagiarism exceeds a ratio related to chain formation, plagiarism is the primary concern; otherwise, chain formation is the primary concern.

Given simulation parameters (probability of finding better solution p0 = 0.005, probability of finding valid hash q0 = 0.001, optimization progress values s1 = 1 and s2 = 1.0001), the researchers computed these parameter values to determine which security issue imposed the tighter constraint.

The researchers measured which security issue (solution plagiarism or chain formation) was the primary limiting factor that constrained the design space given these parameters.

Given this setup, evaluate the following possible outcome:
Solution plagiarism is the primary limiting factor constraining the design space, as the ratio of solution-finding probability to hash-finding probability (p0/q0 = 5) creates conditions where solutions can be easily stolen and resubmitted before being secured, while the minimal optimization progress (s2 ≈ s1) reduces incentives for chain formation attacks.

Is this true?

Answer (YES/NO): NO